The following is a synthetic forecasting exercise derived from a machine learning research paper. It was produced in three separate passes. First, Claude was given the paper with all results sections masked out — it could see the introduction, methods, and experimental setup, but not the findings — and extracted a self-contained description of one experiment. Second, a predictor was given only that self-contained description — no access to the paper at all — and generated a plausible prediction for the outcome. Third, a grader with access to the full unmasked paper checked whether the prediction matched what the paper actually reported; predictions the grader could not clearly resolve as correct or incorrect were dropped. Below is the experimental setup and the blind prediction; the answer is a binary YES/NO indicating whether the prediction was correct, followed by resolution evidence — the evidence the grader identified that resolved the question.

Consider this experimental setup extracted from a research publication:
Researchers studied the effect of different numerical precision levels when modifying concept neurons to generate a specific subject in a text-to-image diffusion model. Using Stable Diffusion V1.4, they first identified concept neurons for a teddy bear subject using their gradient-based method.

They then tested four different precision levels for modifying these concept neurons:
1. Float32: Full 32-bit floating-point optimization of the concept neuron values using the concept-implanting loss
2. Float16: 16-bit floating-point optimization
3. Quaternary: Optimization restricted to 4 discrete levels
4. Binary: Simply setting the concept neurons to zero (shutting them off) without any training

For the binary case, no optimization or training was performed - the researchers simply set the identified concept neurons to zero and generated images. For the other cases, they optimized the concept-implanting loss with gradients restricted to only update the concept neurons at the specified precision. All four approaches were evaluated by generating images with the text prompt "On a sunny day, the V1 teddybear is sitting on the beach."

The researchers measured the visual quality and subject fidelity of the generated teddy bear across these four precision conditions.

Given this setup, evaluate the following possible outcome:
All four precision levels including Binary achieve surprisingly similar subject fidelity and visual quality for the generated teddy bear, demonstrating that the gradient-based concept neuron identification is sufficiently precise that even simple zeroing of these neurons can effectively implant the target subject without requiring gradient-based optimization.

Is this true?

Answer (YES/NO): YES